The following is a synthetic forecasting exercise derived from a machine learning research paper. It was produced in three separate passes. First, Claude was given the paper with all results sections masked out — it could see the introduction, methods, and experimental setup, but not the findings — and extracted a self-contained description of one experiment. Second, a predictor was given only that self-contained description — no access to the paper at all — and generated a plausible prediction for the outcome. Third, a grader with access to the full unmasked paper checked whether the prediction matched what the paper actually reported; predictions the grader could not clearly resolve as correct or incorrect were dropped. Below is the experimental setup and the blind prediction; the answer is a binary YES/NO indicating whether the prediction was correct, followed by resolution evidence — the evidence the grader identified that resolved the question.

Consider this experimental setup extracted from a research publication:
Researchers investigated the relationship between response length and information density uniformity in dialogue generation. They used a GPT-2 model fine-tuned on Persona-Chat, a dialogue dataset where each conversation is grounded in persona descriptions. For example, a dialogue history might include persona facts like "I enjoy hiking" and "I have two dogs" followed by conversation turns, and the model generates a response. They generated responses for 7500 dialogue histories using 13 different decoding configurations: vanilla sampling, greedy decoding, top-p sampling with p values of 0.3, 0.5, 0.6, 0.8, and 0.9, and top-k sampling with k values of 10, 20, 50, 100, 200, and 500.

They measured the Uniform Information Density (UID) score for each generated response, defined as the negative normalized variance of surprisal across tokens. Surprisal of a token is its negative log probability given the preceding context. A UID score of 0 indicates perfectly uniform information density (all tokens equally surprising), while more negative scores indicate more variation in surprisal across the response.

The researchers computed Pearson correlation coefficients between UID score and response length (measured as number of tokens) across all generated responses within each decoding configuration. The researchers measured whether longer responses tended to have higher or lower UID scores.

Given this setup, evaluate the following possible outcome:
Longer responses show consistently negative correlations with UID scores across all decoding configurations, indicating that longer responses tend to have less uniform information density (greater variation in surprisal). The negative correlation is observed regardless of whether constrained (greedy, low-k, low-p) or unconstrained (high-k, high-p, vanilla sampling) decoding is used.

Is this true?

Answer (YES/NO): YES